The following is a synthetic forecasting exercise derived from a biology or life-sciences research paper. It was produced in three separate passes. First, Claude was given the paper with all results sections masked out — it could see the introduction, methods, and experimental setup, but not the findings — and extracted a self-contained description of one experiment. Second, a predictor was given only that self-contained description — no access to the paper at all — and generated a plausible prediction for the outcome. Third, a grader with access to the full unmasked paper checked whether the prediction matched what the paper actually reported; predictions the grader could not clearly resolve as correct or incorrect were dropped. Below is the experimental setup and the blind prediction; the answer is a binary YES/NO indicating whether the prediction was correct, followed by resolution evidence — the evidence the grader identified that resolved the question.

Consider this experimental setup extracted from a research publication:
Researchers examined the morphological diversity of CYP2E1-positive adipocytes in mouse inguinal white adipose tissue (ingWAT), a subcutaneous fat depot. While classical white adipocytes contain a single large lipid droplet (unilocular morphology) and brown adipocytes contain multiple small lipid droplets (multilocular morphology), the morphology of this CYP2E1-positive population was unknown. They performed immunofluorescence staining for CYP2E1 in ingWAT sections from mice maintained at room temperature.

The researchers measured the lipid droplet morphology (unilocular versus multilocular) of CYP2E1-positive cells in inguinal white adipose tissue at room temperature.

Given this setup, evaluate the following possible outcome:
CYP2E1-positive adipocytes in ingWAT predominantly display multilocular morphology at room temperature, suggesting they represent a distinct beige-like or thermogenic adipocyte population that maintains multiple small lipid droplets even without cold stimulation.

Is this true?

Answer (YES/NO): NO